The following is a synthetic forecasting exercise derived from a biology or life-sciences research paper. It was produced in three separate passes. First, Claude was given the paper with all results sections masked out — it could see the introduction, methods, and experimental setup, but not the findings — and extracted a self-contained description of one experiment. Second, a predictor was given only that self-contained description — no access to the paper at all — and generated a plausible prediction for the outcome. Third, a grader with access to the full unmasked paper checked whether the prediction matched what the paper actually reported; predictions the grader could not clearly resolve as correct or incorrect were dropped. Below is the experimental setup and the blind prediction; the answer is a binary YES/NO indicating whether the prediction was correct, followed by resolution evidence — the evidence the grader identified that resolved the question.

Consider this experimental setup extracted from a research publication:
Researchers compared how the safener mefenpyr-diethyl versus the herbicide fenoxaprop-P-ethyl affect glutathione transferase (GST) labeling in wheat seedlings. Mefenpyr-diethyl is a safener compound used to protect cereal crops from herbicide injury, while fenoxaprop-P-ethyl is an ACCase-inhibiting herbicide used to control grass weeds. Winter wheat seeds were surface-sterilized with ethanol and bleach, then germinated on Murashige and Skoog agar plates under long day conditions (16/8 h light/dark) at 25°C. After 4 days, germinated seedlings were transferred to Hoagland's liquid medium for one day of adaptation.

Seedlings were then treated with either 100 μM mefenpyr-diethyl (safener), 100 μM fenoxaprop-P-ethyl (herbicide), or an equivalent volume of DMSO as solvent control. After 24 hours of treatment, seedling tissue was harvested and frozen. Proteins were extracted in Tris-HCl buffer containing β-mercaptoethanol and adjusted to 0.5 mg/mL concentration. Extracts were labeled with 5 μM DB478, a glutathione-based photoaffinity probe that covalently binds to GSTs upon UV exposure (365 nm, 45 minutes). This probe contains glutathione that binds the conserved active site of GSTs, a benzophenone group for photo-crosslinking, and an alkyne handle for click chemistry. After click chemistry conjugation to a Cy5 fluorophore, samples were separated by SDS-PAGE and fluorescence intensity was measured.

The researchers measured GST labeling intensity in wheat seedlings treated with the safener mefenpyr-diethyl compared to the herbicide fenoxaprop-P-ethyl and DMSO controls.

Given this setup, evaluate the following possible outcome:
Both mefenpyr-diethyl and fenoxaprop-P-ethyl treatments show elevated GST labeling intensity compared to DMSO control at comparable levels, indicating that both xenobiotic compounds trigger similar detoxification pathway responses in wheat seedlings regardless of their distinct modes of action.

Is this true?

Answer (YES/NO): NO